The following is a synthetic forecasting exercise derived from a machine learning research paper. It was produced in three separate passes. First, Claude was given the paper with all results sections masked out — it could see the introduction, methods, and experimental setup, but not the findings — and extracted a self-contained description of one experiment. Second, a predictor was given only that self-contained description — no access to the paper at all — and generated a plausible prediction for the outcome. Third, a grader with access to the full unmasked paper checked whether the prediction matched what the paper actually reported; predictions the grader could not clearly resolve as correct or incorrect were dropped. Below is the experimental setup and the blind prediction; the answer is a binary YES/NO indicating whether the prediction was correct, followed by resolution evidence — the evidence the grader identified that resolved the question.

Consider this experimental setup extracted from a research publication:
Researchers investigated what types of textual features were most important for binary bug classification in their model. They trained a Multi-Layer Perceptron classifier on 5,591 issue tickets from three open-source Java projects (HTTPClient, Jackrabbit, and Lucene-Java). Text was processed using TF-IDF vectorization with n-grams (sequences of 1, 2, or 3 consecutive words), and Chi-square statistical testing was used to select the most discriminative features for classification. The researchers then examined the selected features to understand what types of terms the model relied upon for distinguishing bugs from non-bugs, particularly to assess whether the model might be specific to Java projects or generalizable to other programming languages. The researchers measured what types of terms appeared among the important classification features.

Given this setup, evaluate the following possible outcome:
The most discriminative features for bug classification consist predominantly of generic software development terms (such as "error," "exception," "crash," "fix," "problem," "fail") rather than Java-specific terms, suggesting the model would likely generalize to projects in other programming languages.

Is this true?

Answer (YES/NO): NO